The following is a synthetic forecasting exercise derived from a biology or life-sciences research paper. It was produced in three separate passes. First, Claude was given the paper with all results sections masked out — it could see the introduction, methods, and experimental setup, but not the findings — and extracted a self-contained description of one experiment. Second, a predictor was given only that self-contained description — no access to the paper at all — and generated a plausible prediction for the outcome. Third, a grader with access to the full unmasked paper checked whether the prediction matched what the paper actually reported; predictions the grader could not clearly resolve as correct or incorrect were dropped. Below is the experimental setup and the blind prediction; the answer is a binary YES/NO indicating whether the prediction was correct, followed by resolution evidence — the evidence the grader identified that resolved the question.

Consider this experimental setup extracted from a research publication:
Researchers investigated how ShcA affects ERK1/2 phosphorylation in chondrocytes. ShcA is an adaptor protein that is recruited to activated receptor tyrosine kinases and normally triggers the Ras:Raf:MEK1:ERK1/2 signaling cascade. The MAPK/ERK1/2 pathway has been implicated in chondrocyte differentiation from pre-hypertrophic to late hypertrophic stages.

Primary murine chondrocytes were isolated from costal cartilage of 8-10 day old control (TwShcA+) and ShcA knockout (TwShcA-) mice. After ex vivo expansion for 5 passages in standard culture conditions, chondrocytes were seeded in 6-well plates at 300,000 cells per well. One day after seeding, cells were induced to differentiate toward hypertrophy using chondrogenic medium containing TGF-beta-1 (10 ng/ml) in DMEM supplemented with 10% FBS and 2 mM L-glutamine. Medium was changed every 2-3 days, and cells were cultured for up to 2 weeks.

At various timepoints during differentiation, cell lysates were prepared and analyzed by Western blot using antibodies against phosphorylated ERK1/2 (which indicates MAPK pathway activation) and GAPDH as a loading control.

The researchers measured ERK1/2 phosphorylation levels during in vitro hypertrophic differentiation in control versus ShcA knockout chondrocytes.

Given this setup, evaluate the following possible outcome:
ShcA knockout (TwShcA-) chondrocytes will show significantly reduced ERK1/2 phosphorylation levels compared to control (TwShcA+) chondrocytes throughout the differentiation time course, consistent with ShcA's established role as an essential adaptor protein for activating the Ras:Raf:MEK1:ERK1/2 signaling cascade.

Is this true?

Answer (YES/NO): YES